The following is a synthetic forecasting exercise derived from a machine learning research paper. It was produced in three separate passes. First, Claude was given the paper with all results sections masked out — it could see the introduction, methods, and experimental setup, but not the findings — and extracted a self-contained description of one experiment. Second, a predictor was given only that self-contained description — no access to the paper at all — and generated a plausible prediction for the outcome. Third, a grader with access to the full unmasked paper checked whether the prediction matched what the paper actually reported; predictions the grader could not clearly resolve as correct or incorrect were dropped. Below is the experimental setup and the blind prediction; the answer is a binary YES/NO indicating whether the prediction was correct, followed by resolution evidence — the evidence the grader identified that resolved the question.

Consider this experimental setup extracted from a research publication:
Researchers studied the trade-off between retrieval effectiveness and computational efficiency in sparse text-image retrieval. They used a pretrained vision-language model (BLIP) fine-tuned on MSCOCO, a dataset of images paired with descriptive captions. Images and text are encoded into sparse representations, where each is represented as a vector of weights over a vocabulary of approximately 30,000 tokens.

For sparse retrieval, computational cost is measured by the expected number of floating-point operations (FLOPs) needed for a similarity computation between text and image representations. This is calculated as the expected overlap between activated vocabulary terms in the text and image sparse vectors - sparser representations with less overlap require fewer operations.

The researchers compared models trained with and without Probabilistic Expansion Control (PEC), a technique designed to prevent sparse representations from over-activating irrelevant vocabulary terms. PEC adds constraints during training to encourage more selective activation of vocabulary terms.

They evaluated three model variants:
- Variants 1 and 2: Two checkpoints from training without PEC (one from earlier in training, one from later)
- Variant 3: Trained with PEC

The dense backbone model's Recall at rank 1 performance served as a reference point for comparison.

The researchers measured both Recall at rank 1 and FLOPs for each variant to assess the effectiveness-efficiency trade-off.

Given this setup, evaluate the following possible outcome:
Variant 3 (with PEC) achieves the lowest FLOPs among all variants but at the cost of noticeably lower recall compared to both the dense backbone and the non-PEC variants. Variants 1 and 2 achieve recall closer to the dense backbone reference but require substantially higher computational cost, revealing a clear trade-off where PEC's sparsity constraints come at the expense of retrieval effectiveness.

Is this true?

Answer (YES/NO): NO